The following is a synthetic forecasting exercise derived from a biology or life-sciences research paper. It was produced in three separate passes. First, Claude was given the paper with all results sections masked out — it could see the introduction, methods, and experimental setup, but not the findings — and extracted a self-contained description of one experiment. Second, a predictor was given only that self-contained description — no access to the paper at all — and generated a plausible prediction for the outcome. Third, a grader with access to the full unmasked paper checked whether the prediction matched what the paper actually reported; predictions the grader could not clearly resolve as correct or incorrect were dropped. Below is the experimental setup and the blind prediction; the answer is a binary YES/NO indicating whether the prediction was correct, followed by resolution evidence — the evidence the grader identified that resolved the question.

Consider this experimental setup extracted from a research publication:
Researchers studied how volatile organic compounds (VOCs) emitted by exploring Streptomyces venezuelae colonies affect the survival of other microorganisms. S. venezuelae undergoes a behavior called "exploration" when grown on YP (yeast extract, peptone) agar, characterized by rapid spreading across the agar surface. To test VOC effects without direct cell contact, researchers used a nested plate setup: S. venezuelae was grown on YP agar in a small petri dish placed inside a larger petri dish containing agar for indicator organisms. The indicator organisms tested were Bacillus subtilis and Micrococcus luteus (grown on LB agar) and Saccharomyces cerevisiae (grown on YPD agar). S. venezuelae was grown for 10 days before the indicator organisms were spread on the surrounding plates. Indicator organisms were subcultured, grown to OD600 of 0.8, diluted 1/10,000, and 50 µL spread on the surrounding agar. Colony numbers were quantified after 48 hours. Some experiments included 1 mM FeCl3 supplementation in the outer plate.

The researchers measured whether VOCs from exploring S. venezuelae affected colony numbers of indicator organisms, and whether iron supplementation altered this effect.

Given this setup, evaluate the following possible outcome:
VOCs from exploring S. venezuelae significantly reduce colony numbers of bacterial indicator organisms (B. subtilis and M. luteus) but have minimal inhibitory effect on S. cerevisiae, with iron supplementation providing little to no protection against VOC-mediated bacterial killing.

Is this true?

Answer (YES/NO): NO